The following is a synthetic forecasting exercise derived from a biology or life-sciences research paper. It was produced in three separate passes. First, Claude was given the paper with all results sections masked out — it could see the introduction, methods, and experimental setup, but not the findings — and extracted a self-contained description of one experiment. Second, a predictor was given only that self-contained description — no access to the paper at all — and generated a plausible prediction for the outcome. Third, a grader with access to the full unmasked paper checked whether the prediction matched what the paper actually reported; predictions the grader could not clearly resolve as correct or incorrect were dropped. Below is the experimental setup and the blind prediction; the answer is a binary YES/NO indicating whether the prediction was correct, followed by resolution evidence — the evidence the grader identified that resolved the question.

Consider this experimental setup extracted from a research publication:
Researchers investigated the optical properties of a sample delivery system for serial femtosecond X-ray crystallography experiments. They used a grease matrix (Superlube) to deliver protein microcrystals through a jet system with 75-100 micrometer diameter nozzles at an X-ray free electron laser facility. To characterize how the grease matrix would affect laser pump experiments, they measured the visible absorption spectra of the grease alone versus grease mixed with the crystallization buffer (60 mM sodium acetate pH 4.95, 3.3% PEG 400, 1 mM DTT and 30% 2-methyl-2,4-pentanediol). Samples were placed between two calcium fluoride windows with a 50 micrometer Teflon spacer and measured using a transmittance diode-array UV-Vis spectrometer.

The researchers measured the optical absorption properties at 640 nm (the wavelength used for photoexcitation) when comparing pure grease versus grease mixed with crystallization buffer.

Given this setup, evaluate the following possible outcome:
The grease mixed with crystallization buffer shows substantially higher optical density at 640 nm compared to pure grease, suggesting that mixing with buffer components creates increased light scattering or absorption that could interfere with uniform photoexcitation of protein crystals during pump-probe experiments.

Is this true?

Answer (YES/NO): YES